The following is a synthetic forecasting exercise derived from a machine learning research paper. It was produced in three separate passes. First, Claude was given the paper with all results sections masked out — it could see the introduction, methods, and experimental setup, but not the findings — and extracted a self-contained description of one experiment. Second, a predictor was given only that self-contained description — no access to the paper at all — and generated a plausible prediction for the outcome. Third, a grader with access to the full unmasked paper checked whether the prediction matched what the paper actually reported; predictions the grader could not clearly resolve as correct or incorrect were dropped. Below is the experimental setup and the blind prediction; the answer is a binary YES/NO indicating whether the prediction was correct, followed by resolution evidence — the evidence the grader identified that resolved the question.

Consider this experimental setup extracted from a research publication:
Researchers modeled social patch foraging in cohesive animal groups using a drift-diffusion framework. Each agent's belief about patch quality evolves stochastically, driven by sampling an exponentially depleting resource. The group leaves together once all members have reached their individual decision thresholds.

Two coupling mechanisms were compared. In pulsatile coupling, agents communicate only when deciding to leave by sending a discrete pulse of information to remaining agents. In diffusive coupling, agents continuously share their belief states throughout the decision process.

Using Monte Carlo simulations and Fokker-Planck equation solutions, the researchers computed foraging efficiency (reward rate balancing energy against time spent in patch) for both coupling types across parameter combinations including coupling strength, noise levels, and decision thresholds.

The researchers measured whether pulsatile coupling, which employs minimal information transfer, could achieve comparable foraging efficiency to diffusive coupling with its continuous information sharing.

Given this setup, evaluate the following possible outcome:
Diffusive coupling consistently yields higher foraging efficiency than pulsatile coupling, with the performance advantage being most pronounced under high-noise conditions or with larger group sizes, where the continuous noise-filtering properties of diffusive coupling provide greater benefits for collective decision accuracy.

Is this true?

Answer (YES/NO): NO